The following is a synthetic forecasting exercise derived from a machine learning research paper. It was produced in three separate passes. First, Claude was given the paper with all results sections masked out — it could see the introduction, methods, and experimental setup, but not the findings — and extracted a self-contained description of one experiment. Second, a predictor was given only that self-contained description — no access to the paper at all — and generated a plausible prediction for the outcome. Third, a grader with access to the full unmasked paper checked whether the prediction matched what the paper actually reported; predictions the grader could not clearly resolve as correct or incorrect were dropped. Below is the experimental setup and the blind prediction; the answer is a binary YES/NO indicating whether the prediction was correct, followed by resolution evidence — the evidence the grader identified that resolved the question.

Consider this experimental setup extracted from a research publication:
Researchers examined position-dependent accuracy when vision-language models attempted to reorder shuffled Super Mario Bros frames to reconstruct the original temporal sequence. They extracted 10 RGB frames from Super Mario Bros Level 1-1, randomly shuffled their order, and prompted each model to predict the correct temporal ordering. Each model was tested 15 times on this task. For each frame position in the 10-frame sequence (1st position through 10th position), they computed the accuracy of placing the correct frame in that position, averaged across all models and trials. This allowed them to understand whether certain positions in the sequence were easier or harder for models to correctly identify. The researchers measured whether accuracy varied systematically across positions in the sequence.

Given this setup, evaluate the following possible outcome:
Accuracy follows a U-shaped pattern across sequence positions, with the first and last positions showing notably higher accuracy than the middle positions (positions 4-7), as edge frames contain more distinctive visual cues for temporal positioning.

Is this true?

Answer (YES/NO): YES